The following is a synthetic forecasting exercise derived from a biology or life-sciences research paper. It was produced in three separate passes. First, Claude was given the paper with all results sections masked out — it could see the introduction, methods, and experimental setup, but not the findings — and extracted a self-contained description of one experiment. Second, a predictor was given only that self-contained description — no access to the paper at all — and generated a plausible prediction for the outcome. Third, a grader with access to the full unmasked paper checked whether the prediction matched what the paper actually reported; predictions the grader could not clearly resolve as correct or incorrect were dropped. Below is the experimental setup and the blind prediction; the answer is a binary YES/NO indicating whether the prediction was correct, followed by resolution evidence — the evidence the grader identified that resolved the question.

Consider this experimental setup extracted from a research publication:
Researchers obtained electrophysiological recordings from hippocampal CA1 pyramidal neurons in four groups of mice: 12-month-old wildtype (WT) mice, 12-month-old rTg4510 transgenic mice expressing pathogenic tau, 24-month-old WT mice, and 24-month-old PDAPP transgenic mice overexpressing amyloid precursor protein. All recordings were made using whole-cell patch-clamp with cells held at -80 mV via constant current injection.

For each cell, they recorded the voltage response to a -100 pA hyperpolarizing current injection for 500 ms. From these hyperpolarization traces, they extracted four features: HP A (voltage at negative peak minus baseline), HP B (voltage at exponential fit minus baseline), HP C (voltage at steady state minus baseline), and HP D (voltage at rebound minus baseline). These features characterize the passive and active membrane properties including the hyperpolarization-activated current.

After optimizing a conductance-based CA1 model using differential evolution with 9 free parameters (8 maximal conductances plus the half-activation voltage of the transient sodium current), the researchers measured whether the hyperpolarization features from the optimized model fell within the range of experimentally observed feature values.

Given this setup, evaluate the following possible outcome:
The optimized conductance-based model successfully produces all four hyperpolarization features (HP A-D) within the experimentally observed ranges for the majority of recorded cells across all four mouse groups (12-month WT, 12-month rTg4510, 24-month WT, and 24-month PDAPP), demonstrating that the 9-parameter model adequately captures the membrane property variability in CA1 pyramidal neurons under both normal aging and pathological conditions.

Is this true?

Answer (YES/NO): NO